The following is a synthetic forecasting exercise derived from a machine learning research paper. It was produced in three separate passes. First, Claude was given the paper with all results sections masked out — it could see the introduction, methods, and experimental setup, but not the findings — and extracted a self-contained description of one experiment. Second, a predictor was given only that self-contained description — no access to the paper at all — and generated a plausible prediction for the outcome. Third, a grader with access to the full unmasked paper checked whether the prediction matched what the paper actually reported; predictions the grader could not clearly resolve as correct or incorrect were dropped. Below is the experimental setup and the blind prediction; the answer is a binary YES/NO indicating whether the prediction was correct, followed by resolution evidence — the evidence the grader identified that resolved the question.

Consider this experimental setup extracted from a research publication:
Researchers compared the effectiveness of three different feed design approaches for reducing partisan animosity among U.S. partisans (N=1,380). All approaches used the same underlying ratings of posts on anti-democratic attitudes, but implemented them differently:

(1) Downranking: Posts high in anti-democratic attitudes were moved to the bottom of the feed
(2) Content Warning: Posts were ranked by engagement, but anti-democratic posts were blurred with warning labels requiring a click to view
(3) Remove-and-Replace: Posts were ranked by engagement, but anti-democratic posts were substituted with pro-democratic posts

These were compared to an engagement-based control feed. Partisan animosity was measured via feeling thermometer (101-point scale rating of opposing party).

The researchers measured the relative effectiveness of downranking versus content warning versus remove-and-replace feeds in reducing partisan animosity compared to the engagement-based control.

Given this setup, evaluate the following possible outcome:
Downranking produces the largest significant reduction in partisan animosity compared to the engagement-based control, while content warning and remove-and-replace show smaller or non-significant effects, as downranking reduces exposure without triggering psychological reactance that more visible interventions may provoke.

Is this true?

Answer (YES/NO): NO